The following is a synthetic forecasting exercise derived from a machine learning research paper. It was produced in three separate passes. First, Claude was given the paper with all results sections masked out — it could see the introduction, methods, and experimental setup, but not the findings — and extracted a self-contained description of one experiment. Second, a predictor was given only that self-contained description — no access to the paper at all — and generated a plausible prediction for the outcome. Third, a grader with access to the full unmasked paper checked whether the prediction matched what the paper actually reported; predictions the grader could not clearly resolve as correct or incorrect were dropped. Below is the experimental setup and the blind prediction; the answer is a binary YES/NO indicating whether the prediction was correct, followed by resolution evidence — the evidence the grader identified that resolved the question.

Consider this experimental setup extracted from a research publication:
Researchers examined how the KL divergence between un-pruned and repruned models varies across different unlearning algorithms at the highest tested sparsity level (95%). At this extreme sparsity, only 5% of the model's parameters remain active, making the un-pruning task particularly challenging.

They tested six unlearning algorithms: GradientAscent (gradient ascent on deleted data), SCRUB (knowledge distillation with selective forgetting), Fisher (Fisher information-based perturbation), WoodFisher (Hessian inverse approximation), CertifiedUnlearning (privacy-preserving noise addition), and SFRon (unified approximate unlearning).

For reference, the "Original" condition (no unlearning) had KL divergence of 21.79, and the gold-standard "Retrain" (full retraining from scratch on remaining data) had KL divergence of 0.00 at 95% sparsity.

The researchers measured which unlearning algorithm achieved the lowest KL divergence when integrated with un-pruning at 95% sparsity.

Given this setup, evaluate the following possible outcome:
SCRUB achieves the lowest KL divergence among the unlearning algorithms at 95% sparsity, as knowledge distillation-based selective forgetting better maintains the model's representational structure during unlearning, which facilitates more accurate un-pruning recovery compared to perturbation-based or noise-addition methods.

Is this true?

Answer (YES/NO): NO